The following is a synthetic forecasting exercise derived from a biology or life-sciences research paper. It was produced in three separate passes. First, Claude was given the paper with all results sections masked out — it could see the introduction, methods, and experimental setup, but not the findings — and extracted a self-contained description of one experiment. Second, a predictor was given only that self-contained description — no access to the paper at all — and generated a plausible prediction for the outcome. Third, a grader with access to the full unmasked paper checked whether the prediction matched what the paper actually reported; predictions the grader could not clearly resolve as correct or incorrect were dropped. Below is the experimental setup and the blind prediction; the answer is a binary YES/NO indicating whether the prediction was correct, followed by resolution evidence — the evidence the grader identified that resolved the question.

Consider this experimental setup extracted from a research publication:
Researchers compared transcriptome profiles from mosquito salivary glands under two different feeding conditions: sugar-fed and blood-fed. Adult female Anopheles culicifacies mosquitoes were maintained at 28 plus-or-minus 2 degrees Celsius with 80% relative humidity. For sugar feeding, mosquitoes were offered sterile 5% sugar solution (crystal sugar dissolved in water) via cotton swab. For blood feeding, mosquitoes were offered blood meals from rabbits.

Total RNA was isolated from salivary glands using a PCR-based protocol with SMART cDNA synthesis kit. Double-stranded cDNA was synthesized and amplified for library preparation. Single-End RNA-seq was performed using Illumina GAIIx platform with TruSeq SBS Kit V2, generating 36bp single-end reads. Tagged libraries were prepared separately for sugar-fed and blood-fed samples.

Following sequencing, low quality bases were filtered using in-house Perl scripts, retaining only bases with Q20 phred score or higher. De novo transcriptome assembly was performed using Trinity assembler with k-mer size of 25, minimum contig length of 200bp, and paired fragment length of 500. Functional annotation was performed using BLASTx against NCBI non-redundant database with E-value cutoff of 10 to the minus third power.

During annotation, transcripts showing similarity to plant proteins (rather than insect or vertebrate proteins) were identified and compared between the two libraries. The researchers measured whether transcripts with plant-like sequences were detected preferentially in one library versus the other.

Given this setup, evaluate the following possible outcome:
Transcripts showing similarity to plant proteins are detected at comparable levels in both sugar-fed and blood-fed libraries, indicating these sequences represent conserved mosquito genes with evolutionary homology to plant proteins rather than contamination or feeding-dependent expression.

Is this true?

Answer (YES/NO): NO